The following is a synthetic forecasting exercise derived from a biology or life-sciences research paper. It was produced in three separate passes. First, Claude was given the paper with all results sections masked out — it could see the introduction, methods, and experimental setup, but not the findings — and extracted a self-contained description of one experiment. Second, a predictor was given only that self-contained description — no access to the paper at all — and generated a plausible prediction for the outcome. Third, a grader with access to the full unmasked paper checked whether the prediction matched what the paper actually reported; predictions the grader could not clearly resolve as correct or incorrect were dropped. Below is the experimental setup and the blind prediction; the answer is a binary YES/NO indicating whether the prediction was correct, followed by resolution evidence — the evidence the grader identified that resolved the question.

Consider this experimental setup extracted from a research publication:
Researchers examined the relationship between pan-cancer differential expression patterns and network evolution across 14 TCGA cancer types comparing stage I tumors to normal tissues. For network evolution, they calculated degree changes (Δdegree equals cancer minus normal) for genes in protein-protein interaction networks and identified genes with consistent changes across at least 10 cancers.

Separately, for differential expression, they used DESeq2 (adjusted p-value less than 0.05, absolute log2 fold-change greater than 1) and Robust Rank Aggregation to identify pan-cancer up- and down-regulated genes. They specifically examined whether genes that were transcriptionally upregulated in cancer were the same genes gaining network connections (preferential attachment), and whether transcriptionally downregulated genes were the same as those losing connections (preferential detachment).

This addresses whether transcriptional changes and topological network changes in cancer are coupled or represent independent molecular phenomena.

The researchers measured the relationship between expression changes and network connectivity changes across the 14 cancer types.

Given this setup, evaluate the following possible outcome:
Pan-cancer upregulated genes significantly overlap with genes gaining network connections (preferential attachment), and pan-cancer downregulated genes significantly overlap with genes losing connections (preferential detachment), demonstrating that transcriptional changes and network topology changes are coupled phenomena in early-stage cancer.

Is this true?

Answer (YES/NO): NO